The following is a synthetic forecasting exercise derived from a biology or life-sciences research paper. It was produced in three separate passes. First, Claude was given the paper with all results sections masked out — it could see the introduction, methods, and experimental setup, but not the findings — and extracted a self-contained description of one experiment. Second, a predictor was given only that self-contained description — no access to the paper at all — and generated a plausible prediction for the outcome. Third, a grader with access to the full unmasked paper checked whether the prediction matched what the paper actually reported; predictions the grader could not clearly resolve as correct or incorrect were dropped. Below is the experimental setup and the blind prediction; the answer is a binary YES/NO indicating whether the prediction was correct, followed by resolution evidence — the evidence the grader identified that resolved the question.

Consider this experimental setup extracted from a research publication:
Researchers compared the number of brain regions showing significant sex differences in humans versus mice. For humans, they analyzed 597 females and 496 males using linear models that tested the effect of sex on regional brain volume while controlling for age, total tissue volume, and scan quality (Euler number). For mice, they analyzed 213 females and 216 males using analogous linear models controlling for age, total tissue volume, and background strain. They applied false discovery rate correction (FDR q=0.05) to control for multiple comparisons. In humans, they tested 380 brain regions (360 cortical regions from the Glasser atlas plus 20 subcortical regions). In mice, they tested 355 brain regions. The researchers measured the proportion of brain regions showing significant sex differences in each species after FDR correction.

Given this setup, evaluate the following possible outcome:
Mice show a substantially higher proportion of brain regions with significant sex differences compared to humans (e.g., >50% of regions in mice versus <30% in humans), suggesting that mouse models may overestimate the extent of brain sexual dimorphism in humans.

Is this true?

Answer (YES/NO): NO